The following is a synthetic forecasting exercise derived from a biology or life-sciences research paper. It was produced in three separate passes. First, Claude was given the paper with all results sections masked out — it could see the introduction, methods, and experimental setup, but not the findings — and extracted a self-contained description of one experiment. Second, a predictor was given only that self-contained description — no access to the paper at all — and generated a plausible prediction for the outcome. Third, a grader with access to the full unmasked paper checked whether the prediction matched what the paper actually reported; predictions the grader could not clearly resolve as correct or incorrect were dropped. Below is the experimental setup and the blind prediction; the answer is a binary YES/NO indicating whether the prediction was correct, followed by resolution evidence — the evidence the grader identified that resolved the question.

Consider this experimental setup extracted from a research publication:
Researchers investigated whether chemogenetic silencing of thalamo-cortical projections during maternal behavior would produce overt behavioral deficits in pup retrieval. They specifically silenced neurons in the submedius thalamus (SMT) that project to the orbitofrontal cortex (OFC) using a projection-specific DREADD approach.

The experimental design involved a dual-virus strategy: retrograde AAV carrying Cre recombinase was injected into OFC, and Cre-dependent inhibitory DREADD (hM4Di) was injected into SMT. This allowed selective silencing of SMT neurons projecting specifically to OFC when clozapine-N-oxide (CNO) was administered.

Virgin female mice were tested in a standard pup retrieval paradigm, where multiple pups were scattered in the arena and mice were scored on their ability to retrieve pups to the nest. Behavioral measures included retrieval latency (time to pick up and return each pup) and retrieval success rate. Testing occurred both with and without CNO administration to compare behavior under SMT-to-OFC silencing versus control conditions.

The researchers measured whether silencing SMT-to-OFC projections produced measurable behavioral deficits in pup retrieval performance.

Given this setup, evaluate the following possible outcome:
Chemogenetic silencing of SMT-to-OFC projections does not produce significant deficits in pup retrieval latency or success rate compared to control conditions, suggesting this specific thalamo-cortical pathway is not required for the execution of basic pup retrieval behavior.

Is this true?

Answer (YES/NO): YES